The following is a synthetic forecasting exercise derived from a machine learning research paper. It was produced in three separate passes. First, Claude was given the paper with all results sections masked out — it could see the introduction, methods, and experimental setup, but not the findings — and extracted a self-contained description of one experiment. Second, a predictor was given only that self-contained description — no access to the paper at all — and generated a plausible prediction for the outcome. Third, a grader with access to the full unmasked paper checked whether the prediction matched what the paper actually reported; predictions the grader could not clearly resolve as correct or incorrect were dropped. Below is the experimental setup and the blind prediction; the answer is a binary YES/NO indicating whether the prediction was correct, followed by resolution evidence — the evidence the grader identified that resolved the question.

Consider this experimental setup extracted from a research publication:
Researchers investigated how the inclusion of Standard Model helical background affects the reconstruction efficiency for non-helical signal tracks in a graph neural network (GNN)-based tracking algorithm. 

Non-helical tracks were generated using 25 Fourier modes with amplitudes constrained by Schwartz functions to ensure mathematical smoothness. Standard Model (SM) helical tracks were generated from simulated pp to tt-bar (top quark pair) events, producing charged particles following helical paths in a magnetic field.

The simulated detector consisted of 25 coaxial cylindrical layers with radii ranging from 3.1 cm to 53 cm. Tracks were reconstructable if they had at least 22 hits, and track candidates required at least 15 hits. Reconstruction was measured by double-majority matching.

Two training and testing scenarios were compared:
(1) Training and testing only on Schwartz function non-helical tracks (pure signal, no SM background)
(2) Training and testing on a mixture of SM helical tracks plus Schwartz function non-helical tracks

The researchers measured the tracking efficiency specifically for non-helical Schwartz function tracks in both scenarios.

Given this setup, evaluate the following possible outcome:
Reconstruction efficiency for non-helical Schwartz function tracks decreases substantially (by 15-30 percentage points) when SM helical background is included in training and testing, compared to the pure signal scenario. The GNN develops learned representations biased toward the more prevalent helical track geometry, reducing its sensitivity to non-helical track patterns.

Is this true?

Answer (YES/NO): NO